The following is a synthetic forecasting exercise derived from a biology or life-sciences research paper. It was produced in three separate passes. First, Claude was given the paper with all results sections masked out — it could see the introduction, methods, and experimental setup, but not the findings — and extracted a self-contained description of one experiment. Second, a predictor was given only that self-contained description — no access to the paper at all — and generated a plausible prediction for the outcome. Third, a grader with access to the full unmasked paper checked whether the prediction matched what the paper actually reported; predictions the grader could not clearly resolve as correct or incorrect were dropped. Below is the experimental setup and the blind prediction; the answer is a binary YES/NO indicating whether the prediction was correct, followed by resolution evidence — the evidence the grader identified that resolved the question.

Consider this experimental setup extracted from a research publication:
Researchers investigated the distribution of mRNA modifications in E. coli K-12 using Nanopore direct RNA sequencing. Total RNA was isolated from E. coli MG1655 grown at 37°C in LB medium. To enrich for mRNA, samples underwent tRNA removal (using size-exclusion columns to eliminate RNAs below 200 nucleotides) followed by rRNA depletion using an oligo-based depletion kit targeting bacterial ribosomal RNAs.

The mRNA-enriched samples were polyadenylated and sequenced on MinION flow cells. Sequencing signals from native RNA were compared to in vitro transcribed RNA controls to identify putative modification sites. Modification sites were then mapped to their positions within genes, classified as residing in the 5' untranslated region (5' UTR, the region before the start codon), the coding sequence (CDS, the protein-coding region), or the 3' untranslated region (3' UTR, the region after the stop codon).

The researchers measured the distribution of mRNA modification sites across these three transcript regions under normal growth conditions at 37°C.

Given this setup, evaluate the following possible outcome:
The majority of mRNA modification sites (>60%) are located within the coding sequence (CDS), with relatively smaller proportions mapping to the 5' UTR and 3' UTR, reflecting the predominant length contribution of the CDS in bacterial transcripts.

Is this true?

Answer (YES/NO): YES